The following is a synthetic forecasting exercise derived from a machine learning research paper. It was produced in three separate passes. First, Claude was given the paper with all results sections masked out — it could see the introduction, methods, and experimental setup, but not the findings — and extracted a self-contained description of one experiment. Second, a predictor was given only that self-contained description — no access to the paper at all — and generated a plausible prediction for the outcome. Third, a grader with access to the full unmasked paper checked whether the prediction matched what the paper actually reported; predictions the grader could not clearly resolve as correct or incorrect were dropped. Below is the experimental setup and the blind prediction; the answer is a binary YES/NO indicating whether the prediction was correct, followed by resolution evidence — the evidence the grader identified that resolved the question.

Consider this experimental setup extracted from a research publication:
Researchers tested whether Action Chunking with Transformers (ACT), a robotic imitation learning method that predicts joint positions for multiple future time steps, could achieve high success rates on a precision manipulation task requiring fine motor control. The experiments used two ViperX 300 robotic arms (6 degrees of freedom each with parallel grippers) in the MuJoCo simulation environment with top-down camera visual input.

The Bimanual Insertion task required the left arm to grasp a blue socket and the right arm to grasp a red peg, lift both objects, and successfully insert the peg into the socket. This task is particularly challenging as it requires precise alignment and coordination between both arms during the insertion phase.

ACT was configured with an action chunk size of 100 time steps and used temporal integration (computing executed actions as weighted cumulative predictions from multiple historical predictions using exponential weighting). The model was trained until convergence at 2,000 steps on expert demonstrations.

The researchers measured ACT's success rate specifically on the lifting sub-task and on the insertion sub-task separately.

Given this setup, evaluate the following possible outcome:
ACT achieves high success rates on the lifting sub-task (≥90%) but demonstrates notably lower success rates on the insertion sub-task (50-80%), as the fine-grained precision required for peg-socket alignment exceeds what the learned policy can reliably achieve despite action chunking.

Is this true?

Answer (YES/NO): NO